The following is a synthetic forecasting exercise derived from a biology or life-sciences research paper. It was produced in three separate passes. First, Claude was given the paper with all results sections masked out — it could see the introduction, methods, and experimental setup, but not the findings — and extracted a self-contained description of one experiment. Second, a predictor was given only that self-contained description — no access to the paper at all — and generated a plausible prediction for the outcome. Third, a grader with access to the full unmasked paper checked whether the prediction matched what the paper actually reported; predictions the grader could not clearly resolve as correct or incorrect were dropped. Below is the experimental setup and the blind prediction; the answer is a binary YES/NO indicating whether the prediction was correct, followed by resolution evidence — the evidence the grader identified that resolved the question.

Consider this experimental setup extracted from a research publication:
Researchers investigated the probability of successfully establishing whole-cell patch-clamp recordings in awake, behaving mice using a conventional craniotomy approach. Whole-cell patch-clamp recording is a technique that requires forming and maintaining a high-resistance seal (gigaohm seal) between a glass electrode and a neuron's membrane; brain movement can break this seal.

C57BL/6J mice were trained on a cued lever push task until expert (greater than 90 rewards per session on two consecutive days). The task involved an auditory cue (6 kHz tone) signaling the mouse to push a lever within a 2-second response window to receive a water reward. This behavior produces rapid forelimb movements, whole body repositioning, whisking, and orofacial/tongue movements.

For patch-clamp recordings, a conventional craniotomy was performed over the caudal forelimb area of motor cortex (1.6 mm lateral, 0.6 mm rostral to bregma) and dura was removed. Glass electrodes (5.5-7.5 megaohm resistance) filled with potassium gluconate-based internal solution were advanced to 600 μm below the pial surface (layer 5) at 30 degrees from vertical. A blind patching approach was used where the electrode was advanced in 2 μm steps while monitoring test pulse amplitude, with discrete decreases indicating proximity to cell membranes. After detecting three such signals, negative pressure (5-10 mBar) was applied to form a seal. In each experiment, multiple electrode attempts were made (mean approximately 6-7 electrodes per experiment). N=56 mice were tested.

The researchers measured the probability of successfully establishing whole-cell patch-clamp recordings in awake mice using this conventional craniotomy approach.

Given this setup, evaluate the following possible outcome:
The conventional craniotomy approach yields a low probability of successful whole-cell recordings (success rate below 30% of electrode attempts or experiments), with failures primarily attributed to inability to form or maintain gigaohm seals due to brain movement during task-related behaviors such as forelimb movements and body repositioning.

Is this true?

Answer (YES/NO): NO